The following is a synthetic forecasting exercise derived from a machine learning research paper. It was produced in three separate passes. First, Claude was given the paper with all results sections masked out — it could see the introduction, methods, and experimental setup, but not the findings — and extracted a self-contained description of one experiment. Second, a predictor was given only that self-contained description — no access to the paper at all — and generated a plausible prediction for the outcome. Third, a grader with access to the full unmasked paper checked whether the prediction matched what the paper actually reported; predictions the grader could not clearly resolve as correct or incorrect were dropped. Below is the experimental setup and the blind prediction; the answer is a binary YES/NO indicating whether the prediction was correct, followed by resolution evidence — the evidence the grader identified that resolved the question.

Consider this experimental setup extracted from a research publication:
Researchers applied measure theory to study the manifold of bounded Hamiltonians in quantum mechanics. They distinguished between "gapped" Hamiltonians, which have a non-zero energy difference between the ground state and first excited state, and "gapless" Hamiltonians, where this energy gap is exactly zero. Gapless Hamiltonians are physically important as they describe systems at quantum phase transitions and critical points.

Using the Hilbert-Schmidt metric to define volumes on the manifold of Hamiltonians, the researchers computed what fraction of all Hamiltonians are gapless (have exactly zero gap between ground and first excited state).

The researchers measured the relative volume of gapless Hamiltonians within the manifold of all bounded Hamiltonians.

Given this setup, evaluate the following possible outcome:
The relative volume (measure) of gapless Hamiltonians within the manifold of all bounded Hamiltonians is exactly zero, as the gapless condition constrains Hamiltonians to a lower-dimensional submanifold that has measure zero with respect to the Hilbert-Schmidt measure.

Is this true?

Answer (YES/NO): YES